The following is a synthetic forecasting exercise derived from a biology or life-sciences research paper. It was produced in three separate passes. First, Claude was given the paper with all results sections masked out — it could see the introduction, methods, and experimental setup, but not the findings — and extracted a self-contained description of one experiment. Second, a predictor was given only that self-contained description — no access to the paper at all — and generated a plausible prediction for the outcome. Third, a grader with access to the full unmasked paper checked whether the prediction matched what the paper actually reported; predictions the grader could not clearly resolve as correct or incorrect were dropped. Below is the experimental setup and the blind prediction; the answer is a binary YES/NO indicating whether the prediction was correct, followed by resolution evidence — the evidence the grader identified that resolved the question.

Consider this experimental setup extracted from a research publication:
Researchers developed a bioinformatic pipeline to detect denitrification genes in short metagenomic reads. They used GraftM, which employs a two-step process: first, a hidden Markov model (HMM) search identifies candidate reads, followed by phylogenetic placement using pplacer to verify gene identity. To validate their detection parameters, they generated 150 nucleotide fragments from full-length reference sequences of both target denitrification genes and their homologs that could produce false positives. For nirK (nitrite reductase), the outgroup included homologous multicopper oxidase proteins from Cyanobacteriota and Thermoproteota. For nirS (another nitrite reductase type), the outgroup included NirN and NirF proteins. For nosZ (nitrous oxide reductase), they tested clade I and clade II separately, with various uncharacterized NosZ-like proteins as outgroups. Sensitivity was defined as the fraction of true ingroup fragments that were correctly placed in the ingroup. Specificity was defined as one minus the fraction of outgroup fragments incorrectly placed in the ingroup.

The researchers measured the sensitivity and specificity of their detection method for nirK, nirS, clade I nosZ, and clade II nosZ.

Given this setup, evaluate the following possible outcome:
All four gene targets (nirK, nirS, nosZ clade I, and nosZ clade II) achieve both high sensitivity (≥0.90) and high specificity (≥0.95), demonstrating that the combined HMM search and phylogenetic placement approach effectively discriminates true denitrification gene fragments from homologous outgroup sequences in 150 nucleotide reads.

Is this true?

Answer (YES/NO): NO